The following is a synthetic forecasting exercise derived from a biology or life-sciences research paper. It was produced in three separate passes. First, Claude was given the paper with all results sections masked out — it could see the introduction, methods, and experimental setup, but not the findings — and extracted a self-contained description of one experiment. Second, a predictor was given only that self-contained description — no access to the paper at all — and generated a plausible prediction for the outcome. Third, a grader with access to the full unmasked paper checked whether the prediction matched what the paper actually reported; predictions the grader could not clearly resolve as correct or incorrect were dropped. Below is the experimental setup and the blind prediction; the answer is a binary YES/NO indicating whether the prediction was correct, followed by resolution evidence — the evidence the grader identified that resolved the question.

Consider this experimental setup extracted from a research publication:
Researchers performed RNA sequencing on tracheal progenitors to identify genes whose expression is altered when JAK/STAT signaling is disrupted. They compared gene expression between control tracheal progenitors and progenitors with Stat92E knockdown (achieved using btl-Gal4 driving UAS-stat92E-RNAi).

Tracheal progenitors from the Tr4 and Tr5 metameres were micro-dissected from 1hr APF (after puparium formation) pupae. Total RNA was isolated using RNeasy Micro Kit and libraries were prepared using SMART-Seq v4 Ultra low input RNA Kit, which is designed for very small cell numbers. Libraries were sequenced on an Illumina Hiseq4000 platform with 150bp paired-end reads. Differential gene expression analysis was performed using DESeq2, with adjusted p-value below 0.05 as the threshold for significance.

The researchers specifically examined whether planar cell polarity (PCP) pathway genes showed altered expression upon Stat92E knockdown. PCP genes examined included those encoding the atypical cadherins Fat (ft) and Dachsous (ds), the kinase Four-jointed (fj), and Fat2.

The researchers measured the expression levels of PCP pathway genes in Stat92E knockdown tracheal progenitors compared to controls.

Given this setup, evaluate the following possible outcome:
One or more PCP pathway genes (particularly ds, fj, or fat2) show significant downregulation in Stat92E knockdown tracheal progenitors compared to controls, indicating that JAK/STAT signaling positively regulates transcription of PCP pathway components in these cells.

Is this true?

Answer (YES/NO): YES